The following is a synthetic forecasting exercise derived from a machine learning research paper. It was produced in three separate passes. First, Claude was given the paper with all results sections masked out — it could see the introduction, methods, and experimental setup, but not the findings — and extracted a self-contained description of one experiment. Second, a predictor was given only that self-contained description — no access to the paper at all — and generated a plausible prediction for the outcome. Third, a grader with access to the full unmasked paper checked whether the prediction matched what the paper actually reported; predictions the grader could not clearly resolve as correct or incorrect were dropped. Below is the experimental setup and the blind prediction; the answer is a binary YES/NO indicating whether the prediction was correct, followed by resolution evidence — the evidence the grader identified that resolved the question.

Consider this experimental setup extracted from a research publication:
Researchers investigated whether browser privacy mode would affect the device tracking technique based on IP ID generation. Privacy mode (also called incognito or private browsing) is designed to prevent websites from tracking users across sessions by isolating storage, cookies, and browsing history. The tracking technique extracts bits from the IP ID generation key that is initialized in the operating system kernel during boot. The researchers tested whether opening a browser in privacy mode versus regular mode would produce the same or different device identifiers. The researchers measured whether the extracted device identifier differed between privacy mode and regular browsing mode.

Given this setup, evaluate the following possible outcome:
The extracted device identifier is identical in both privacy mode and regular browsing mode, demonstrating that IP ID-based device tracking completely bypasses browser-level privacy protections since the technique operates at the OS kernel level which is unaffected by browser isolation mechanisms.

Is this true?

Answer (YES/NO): YES